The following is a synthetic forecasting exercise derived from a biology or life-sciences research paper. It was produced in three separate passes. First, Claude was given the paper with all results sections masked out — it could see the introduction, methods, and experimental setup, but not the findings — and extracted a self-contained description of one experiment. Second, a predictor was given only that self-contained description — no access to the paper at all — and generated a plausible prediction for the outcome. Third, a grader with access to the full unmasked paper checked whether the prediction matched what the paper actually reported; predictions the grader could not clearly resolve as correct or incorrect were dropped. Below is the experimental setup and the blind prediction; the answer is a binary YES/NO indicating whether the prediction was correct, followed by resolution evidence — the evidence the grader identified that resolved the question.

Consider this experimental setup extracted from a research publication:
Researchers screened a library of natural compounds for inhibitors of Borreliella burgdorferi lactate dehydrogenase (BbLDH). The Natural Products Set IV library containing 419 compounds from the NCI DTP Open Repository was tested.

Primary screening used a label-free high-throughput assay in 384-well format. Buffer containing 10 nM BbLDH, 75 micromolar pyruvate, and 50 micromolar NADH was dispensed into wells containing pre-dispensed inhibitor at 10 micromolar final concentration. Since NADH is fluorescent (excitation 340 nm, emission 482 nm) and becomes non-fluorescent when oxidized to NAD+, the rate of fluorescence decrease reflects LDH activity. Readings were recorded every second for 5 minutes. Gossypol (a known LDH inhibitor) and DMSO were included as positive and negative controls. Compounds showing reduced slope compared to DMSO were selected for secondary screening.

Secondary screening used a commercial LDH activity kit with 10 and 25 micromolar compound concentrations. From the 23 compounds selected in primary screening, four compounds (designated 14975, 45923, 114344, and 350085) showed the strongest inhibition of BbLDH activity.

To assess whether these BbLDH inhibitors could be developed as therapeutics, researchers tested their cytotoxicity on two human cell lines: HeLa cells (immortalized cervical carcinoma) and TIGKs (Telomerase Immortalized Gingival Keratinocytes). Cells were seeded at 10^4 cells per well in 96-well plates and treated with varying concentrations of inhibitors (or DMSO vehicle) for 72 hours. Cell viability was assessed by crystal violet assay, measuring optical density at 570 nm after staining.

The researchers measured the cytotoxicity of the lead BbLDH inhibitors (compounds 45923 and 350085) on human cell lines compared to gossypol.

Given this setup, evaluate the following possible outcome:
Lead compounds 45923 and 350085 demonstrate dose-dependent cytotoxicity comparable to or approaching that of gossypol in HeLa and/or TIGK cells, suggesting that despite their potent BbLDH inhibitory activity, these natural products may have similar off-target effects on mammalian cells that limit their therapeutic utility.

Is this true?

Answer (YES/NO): NO